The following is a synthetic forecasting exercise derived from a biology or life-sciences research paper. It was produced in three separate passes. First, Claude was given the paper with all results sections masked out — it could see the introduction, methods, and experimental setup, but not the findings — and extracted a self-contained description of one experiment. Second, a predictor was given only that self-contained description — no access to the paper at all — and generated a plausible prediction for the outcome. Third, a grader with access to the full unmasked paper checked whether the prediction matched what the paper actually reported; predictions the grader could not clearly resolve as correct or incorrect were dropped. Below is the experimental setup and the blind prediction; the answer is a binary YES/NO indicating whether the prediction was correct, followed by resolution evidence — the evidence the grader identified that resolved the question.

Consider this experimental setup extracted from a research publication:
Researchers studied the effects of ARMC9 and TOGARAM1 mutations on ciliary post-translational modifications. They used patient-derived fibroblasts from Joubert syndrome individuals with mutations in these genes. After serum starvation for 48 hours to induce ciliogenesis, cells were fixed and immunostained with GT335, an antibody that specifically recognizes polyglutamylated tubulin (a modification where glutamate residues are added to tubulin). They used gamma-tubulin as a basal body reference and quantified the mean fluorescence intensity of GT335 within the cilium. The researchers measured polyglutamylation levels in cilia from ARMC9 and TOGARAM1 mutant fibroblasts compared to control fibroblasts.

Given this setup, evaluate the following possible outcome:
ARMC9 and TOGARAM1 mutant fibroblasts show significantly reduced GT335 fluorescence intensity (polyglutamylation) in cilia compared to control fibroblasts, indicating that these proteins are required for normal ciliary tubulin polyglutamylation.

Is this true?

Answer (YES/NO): YES